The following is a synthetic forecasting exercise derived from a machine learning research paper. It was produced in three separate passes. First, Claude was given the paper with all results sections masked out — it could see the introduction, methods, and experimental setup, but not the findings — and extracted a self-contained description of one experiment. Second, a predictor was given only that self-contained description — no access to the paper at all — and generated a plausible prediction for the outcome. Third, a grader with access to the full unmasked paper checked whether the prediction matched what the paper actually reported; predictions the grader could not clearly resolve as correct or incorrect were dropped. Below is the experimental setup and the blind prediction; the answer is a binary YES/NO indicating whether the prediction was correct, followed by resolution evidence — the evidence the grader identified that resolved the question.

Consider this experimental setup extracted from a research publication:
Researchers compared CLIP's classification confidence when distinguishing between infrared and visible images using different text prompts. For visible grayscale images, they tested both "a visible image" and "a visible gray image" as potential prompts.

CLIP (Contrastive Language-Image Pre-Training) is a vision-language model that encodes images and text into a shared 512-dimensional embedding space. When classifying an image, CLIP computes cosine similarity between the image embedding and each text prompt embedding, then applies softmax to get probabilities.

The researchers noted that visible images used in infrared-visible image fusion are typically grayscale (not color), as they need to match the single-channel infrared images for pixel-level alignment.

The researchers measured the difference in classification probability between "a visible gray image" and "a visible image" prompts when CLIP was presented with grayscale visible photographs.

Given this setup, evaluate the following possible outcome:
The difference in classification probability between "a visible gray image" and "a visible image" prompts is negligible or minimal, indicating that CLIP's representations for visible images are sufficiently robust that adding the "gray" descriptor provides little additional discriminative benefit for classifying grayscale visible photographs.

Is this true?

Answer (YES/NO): NO